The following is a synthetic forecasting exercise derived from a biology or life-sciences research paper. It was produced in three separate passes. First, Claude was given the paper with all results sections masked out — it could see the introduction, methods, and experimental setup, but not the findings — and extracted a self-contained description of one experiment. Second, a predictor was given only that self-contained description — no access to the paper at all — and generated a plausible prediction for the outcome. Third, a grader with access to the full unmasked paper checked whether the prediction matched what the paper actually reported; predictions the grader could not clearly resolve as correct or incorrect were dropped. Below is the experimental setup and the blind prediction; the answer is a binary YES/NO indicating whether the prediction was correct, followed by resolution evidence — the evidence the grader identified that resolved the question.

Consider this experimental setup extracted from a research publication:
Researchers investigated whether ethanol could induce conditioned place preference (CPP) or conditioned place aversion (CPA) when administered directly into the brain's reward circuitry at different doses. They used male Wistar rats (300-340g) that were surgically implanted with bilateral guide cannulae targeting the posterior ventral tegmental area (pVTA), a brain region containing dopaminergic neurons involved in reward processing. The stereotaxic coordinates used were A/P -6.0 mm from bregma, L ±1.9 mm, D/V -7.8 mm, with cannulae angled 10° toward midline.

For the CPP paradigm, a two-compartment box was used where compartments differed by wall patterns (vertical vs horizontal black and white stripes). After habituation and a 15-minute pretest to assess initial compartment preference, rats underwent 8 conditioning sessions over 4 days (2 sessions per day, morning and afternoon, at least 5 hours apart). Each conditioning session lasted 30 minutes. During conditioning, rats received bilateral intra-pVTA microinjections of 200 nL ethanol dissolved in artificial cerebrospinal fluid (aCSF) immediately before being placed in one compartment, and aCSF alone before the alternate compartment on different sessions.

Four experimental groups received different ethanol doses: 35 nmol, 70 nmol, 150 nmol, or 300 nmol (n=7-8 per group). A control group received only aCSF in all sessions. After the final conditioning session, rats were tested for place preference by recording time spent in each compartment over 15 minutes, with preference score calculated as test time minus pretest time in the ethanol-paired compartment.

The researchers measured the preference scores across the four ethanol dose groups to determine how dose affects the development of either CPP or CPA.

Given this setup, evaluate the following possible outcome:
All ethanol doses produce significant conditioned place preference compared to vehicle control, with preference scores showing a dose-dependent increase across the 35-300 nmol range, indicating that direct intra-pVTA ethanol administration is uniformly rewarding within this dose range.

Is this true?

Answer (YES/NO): NO